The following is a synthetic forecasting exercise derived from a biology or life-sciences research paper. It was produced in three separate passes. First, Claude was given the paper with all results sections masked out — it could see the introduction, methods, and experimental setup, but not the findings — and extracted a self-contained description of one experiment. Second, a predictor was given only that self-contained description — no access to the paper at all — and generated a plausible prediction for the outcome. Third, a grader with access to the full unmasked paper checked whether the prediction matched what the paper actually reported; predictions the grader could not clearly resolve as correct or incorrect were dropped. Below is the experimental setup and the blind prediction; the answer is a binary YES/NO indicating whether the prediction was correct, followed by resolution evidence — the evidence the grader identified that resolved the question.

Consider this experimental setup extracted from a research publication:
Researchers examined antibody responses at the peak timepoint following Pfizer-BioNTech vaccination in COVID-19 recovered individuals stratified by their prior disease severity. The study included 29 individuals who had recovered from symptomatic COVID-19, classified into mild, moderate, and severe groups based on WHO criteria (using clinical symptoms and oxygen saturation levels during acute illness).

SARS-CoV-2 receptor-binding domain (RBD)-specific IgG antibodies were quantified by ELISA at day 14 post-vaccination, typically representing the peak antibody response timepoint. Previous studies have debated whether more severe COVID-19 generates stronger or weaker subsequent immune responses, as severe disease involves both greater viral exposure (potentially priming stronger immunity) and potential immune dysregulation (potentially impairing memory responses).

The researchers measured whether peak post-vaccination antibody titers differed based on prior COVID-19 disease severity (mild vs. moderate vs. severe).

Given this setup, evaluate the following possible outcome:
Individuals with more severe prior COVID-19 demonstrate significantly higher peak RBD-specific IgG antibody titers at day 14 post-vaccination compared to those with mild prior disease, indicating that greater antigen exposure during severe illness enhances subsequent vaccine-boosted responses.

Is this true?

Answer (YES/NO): NO